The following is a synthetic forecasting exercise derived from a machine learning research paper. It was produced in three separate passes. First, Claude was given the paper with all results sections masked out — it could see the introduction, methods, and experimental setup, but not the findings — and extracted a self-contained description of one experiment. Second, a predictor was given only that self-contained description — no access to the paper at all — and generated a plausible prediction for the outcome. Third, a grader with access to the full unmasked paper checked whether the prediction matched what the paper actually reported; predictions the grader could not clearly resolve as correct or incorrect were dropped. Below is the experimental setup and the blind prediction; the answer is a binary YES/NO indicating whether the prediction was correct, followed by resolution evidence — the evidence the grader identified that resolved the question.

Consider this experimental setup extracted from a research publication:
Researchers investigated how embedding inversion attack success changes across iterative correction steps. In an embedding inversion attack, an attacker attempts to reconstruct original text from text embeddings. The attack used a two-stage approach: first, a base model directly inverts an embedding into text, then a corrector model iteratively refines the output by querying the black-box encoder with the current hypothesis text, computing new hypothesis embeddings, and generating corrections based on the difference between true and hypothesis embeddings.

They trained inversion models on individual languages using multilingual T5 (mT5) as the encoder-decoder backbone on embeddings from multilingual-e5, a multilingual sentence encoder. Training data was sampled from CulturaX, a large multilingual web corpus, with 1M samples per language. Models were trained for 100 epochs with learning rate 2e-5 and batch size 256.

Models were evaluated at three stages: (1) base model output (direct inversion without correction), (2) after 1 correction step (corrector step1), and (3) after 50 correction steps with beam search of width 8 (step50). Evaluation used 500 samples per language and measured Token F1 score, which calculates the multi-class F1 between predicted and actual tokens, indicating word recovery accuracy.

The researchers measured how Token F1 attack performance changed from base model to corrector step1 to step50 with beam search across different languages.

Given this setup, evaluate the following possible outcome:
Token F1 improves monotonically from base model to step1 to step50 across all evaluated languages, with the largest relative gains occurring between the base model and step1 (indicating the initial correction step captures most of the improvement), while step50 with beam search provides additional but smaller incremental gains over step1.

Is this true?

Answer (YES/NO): NO